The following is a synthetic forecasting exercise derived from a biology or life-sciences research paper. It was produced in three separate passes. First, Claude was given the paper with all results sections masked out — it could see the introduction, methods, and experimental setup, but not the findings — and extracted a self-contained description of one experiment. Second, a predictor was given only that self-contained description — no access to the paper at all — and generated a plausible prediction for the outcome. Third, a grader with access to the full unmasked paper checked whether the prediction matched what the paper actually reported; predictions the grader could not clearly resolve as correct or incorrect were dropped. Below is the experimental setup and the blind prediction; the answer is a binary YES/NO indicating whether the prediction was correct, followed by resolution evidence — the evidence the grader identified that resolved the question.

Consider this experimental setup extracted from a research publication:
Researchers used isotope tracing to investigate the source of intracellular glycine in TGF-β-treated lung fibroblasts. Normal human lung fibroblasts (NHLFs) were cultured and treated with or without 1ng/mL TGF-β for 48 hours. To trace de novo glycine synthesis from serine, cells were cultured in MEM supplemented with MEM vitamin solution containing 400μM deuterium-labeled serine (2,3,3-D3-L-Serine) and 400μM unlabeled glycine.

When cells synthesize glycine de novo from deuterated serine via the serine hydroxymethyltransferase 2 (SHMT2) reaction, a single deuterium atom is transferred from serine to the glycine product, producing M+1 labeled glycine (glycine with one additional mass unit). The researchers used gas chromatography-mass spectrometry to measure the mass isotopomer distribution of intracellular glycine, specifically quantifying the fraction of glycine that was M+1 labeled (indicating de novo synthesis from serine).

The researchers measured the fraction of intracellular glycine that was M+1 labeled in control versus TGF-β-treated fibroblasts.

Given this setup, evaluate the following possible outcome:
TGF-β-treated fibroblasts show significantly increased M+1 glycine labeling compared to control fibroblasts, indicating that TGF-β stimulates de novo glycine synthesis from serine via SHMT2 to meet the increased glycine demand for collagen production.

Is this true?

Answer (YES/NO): YES